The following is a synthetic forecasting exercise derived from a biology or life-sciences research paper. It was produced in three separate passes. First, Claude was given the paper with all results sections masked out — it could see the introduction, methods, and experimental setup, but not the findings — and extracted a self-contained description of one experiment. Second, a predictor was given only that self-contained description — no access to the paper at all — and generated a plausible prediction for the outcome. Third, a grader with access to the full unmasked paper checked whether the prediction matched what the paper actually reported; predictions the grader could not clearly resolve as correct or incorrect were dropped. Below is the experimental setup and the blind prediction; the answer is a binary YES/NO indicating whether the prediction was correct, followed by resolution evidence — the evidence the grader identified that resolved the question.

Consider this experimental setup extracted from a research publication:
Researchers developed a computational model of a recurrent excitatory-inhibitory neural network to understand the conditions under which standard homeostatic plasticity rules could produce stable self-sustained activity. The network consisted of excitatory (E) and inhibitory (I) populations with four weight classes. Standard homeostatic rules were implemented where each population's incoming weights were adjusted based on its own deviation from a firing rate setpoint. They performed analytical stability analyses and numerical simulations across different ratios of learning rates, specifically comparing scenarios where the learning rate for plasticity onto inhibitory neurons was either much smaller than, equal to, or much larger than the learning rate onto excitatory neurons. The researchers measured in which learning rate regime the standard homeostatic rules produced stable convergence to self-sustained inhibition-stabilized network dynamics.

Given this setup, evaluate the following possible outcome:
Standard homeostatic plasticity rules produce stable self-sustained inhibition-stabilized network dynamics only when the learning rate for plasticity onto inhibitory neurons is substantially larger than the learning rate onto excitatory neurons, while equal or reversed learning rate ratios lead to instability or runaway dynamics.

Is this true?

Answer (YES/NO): NO